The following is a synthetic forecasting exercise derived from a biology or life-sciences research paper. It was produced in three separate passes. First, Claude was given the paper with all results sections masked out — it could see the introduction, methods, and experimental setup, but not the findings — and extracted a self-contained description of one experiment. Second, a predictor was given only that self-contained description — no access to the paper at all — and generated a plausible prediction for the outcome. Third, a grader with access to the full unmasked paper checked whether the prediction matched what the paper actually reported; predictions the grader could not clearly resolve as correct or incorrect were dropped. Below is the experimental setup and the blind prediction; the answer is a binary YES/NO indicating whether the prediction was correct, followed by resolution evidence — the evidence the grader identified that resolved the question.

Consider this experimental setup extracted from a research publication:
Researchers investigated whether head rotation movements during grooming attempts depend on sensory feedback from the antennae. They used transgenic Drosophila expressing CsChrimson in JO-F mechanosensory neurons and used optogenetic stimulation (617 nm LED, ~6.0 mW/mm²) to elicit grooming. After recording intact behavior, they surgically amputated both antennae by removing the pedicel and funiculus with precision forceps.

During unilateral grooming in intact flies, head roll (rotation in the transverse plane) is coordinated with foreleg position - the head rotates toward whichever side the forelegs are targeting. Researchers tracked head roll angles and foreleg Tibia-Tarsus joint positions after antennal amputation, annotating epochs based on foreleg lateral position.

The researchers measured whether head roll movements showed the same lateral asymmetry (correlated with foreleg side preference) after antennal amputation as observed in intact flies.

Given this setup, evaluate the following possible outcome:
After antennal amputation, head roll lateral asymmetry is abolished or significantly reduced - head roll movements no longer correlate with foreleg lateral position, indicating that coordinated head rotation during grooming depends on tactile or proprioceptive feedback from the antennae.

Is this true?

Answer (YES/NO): NO